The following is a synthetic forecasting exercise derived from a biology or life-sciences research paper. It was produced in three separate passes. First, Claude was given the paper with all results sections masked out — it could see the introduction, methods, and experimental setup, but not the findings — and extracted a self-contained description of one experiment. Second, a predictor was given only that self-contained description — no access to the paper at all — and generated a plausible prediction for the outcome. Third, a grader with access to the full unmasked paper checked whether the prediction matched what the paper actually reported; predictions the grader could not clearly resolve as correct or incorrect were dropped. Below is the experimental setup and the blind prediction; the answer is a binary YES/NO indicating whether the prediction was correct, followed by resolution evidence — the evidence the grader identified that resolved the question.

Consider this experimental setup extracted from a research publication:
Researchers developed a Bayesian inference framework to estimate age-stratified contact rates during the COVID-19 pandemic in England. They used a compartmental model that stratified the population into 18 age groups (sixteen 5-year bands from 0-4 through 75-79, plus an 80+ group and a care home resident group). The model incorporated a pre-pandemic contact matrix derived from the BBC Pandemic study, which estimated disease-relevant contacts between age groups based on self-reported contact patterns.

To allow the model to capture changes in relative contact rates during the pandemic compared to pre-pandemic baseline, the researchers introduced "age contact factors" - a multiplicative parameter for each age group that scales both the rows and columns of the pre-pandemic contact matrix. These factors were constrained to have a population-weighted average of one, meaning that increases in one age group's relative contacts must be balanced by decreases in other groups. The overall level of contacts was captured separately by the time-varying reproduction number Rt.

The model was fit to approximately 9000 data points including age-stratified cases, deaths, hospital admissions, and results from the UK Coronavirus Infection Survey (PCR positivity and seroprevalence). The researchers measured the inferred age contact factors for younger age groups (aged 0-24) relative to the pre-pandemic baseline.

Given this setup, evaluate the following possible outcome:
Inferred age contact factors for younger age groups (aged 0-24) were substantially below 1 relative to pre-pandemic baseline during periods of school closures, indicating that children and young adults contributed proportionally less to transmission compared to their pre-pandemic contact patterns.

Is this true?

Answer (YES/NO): NO